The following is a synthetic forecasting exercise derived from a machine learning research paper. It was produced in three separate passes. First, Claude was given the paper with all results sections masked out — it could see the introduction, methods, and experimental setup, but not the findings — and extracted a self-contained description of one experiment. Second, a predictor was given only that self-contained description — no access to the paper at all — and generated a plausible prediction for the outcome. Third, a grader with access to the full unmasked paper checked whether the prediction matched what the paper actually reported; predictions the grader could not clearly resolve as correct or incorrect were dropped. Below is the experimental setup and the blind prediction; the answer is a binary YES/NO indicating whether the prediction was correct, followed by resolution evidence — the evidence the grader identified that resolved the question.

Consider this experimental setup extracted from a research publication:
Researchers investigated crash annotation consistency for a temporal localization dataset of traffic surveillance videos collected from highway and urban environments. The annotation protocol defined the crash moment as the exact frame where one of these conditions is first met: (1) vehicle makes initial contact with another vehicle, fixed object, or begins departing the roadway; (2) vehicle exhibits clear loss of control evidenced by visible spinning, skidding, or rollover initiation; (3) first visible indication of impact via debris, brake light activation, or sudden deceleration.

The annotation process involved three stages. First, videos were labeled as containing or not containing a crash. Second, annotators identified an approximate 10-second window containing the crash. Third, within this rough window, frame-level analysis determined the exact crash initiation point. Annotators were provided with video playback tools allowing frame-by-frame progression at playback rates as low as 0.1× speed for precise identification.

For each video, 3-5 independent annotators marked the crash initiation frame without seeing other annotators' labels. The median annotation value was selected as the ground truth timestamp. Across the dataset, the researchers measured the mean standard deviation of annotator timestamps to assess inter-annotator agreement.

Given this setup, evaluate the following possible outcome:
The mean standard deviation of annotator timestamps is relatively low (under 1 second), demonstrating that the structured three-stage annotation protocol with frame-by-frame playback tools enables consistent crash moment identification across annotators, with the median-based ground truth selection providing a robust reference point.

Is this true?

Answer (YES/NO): YES